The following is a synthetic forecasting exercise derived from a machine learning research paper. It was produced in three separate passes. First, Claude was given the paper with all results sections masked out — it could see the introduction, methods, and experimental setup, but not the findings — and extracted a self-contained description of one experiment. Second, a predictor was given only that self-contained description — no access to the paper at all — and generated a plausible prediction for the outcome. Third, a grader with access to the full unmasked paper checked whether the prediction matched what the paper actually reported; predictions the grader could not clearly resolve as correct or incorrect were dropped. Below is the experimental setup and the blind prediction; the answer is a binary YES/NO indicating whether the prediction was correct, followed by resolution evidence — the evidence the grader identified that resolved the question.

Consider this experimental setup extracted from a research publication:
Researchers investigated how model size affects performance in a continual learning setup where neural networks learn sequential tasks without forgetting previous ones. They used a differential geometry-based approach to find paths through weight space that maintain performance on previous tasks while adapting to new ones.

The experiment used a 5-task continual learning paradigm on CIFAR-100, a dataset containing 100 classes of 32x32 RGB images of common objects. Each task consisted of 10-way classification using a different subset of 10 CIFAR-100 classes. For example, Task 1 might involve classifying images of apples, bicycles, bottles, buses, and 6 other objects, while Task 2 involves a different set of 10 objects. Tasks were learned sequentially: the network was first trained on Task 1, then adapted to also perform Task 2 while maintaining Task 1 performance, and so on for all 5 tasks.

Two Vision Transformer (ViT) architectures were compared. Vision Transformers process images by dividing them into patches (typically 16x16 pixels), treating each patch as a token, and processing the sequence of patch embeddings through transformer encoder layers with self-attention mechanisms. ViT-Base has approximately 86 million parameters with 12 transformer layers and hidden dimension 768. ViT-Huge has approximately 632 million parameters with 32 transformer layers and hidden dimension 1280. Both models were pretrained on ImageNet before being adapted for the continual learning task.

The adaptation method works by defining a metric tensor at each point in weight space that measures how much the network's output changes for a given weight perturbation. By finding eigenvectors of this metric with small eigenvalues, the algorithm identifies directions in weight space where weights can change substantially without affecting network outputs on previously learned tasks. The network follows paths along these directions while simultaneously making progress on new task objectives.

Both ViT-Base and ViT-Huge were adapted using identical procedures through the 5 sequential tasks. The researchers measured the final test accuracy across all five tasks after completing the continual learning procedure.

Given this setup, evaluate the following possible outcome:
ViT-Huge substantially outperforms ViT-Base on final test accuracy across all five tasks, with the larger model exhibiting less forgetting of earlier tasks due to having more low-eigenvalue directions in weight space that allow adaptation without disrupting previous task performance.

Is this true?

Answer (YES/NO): NO